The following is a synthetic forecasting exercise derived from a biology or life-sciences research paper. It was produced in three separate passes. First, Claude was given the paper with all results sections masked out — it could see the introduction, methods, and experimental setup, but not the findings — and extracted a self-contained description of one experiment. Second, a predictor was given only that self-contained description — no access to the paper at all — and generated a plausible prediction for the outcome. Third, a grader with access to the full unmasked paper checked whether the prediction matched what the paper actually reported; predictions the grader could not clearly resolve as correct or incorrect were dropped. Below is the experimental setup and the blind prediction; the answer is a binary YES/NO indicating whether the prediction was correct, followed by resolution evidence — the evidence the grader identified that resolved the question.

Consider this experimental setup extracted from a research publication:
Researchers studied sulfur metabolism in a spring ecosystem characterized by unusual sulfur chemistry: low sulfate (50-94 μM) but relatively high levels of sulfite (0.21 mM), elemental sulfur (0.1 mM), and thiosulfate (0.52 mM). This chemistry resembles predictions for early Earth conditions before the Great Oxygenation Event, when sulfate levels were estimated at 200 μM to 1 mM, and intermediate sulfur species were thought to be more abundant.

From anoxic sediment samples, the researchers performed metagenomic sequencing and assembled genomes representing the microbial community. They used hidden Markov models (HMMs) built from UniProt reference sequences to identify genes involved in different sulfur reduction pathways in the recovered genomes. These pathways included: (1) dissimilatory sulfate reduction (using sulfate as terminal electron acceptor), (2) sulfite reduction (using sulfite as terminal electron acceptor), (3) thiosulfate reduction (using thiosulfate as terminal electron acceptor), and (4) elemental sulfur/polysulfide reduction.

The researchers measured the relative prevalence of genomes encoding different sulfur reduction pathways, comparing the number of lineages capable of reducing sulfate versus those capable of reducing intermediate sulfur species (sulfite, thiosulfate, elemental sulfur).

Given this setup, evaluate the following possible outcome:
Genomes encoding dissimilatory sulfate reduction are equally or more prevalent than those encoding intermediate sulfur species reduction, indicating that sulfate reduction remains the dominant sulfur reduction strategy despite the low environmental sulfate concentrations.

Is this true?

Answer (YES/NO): NO